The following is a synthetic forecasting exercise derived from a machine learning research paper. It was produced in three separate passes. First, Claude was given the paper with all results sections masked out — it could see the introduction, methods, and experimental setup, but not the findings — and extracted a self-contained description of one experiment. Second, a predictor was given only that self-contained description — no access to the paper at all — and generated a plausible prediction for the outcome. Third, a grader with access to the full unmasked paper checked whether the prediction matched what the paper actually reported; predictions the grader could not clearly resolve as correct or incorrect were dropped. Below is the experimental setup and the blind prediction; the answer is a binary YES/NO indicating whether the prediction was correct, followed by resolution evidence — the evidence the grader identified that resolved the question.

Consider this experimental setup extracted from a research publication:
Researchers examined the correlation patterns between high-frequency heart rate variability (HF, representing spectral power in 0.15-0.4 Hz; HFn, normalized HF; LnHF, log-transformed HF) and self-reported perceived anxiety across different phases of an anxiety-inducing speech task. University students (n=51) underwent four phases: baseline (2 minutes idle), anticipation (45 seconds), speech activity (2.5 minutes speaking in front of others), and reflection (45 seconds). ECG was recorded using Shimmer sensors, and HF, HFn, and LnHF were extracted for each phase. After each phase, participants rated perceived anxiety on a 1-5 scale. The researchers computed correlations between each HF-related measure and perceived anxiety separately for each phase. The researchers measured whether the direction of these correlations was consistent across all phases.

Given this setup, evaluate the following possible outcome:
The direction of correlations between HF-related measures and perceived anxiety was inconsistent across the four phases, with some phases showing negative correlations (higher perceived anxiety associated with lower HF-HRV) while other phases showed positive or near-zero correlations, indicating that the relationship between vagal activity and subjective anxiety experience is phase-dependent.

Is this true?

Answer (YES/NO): YES